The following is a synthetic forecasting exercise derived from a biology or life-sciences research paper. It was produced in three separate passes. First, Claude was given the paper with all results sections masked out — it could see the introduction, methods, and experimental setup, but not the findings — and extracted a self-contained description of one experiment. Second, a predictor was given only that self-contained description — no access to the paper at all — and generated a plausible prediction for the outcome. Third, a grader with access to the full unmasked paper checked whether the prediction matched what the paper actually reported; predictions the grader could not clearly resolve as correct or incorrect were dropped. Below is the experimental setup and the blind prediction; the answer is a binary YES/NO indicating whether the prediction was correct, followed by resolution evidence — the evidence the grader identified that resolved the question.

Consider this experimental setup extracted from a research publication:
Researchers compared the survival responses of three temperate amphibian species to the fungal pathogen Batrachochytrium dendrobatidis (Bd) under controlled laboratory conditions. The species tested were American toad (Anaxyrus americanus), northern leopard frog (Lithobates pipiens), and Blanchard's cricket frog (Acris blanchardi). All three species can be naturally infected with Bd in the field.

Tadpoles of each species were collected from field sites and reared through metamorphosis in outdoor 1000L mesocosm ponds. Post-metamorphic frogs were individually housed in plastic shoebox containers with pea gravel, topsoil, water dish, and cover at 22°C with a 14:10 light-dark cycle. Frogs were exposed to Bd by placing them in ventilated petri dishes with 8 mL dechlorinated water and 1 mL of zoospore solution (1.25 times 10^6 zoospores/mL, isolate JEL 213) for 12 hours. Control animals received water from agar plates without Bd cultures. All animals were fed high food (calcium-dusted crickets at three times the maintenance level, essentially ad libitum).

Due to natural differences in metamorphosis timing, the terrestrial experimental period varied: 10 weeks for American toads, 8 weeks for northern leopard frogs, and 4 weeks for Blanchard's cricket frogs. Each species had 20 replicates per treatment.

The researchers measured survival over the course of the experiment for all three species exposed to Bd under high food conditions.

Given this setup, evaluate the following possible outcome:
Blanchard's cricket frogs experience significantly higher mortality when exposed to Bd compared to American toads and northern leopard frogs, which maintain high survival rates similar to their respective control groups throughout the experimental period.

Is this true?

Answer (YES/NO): NO